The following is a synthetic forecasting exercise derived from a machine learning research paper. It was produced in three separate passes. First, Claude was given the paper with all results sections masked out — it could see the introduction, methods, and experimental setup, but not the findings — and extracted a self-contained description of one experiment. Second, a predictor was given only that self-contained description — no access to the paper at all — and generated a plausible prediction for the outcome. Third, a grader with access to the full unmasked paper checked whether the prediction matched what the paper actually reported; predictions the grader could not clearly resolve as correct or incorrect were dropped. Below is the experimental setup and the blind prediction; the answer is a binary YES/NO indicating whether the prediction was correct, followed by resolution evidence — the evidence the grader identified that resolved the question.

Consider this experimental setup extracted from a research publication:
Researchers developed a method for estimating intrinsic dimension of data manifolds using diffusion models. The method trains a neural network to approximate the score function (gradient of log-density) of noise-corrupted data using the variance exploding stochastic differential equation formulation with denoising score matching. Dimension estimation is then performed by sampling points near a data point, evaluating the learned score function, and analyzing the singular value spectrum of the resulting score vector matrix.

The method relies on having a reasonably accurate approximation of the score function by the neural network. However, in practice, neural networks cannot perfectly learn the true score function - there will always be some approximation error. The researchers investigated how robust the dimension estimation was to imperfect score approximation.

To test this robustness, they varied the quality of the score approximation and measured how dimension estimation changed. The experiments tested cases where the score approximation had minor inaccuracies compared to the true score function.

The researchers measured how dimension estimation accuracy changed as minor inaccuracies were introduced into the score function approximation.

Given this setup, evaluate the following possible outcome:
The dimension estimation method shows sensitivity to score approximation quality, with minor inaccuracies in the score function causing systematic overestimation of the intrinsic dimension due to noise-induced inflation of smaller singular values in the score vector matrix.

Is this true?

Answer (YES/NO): NO